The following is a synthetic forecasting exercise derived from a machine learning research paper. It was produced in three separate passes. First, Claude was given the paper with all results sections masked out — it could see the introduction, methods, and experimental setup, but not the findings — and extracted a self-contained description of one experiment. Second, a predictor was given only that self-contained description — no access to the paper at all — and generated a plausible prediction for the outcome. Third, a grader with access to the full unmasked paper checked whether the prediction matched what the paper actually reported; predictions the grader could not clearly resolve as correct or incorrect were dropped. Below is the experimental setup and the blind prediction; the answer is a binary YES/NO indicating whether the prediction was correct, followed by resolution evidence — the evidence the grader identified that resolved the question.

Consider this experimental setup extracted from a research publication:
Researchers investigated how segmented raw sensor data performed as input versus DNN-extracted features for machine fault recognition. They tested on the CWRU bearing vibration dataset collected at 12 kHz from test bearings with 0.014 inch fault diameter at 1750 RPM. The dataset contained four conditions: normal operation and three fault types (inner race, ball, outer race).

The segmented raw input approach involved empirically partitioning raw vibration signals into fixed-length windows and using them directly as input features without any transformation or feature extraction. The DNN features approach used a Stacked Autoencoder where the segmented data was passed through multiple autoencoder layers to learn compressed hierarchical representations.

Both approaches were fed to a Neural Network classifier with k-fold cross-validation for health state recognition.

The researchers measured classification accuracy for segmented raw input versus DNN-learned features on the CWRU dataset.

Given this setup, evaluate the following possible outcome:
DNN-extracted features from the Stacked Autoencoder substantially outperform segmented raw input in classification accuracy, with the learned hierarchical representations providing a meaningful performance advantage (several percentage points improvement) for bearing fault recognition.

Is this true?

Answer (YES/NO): YES